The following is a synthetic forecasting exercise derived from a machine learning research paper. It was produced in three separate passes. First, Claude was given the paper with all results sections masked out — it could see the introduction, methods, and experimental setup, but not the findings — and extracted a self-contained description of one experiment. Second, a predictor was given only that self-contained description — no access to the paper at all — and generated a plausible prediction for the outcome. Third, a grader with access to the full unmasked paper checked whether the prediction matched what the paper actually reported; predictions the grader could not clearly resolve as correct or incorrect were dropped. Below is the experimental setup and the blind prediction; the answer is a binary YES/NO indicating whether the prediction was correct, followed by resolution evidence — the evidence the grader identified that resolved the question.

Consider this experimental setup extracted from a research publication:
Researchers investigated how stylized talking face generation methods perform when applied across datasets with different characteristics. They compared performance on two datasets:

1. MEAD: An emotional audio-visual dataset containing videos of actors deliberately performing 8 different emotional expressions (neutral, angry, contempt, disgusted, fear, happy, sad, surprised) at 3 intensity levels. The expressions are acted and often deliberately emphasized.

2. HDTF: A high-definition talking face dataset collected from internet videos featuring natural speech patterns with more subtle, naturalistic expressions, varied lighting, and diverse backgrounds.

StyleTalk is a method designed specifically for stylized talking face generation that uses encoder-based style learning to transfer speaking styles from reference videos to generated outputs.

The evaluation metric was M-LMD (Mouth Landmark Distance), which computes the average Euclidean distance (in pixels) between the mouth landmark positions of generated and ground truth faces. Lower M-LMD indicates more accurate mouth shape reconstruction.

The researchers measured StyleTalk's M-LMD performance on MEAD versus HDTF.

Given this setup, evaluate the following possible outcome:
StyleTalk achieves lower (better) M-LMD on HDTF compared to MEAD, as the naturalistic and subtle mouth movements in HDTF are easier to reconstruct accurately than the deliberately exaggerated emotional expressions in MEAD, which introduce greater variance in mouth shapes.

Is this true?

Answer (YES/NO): YES